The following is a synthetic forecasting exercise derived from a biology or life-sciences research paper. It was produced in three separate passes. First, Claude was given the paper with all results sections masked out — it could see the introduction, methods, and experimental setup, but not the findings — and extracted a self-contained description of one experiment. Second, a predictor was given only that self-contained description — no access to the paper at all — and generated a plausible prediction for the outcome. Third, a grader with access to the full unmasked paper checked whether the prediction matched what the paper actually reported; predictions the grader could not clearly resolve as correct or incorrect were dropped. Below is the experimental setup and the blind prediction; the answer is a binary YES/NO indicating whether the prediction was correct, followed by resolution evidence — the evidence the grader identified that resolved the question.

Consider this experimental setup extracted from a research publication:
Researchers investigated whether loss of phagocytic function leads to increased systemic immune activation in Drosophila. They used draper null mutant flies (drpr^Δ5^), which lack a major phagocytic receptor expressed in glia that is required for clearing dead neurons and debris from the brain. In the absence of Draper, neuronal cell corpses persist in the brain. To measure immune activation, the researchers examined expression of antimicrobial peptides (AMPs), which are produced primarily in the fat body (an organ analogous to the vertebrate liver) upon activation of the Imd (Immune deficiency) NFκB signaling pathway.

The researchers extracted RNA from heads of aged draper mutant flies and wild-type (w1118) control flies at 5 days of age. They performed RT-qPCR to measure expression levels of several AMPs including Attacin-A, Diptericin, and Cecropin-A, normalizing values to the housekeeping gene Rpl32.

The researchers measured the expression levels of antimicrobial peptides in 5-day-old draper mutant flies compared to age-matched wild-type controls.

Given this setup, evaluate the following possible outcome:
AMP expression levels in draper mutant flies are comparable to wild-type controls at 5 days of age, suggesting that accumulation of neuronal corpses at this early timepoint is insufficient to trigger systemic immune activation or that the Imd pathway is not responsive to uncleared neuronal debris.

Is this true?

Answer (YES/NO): YES